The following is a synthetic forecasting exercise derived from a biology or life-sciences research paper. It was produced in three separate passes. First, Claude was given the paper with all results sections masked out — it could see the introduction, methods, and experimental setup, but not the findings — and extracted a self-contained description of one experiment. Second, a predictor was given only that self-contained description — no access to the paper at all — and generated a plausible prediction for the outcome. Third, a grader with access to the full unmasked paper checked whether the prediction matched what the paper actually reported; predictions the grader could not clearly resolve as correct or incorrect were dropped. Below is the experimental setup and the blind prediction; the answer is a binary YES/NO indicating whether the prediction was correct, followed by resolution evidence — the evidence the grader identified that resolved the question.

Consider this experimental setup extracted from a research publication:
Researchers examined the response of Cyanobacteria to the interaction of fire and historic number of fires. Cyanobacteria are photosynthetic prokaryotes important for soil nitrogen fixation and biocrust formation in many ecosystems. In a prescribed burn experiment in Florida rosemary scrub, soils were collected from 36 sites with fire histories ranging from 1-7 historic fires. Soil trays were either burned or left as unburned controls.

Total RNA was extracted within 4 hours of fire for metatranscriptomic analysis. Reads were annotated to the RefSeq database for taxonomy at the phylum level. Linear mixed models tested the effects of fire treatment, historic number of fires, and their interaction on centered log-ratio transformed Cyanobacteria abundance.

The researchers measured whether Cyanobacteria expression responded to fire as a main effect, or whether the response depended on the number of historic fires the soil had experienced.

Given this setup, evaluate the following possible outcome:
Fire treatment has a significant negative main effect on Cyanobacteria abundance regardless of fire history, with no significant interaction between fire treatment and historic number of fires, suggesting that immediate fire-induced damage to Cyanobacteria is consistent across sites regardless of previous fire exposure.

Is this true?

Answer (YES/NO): NO